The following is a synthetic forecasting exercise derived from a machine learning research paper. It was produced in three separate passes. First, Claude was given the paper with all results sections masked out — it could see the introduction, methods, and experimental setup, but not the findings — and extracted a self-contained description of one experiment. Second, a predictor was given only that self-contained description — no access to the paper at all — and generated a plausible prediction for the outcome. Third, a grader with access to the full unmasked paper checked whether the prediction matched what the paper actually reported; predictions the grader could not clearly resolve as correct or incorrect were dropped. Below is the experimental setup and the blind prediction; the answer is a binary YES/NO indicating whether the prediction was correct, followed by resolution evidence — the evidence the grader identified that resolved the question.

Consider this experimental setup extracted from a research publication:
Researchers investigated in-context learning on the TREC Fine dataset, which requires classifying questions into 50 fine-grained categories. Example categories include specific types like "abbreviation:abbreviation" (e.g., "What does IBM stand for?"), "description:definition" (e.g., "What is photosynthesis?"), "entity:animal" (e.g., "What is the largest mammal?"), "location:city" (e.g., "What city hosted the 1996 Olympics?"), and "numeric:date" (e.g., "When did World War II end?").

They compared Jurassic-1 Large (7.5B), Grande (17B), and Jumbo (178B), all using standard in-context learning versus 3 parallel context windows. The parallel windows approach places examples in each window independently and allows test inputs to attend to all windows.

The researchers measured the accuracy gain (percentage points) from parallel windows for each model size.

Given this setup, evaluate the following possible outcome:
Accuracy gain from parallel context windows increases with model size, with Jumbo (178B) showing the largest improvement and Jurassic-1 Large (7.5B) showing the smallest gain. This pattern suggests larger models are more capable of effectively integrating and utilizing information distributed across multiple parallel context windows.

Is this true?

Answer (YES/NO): NO